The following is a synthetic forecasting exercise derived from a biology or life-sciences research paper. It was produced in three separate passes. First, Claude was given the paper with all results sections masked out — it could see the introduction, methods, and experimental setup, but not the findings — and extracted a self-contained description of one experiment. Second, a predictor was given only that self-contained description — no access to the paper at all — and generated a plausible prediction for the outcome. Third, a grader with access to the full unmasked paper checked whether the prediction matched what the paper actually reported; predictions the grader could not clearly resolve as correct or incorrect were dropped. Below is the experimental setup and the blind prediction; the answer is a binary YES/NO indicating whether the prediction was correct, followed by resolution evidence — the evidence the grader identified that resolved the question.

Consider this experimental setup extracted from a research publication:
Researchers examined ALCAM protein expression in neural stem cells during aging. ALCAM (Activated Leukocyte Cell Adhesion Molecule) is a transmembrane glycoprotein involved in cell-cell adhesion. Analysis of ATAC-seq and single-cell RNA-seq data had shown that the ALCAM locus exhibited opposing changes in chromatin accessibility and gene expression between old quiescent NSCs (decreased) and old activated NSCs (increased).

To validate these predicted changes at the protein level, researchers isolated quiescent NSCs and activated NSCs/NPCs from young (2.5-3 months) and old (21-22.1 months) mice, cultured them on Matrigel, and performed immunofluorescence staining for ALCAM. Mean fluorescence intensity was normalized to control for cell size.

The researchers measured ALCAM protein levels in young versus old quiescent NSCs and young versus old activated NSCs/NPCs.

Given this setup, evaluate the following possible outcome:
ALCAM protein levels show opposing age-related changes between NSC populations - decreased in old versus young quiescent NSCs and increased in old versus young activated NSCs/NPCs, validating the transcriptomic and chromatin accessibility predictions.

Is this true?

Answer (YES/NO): YES